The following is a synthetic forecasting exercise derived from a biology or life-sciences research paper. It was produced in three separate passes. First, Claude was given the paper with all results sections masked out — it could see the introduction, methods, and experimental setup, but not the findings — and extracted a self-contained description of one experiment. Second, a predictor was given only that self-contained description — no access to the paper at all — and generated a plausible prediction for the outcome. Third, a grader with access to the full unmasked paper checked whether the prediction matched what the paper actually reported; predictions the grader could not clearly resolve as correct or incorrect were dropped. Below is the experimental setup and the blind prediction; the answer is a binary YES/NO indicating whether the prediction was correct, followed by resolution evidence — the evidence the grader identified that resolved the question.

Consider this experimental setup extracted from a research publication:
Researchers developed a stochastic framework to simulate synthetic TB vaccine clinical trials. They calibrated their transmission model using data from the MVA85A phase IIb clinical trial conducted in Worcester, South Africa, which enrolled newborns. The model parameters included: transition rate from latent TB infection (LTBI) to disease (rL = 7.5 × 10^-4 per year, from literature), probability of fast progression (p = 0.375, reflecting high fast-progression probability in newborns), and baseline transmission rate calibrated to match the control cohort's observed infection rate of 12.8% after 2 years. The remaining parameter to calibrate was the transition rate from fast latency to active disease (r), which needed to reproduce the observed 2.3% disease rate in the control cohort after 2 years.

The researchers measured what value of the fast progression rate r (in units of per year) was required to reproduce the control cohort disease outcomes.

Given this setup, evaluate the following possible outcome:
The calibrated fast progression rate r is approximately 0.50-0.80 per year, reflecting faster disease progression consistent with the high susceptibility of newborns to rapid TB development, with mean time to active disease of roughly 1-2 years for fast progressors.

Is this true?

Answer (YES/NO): NO